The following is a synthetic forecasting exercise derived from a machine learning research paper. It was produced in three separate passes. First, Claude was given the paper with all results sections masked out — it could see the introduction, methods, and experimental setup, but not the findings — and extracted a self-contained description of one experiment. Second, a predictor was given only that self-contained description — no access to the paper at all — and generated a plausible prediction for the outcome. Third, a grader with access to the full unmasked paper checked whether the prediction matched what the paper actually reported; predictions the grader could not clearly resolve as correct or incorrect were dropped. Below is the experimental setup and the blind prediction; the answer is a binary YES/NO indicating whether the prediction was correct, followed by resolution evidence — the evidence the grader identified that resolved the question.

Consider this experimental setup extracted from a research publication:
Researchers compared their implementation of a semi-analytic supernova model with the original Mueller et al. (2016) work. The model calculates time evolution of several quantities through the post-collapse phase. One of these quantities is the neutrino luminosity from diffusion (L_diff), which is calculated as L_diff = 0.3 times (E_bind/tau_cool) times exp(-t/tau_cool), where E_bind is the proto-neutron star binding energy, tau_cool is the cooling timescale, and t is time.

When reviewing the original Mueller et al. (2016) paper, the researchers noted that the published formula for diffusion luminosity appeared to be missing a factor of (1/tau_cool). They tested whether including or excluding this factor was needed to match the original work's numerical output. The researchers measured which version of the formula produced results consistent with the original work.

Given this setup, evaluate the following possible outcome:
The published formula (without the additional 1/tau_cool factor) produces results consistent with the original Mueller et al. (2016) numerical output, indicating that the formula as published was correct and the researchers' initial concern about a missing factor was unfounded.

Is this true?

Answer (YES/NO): NO